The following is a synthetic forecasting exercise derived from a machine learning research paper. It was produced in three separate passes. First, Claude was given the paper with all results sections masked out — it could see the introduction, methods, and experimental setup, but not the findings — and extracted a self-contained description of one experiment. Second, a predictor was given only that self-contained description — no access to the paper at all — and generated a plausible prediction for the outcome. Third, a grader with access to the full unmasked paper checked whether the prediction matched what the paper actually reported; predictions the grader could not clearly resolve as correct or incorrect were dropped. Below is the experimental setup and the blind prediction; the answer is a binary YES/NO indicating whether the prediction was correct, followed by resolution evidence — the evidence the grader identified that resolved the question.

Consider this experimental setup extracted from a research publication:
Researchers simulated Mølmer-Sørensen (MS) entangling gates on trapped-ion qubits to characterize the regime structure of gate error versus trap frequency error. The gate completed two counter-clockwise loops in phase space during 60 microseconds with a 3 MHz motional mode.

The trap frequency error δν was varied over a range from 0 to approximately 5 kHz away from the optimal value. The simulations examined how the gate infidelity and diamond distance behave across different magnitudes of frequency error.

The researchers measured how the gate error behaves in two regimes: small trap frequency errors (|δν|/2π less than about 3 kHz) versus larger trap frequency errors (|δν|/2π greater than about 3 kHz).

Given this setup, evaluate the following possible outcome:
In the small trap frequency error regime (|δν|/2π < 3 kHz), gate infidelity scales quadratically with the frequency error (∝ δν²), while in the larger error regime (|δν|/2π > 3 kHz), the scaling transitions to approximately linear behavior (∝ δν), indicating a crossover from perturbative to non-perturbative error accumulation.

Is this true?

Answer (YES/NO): NO